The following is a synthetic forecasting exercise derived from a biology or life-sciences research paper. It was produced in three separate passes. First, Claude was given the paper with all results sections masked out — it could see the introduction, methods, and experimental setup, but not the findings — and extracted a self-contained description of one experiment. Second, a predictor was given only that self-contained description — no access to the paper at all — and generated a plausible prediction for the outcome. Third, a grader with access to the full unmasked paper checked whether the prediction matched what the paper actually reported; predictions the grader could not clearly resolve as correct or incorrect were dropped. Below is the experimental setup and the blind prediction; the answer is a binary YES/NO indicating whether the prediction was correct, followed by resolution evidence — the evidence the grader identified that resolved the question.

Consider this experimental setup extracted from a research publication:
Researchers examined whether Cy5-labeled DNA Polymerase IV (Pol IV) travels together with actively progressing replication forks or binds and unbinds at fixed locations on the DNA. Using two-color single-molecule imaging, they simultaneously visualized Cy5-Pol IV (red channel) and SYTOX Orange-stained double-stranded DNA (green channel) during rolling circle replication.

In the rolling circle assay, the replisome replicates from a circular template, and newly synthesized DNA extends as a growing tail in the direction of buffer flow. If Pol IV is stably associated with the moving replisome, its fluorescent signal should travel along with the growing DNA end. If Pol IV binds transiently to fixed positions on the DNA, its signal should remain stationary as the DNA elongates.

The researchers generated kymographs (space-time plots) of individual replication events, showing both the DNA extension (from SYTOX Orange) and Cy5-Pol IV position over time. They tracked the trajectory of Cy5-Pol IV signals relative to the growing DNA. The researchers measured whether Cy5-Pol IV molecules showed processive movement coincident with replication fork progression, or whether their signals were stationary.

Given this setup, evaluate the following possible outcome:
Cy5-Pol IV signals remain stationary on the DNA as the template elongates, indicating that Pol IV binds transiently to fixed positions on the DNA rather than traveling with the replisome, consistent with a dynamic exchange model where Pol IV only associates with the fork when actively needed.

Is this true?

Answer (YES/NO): NO